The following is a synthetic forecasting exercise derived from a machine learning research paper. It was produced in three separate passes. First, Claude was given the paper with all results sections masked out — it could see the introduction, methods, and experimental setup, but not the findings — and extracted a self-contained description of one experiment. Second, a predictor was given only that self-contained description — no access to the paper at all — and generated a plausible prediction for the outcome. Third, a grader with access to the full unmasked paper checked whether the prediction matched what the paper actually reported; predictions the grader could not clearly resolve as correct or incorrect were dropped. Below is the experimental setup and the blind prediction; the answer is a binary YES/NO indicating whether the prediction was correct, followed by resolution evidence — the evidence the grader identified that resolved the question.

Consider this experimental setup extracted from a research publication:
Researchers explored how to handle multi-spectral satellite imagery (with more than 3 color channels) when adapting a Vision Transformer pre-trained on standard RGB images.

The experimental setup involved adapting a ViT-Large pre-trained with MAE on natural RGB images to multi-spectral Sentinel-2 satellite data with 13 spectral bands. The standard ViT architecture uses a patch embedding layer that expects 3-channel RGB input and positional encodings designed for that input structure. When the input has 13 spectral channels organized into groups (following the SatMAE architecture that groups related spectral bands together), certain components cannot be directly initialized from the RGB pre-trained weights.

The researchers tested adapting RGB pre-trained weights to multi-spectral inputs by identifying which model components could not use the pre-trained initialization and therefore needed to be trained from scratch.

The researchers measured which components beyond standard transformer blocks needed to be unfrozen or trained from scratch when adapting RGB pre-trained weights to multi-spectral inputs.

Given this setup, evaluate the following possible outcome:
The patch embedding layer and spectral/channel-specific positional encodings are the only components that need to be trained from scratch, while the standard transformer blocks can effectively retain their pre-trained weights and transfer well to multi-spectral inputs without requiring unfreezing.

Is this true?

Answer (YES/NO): NO